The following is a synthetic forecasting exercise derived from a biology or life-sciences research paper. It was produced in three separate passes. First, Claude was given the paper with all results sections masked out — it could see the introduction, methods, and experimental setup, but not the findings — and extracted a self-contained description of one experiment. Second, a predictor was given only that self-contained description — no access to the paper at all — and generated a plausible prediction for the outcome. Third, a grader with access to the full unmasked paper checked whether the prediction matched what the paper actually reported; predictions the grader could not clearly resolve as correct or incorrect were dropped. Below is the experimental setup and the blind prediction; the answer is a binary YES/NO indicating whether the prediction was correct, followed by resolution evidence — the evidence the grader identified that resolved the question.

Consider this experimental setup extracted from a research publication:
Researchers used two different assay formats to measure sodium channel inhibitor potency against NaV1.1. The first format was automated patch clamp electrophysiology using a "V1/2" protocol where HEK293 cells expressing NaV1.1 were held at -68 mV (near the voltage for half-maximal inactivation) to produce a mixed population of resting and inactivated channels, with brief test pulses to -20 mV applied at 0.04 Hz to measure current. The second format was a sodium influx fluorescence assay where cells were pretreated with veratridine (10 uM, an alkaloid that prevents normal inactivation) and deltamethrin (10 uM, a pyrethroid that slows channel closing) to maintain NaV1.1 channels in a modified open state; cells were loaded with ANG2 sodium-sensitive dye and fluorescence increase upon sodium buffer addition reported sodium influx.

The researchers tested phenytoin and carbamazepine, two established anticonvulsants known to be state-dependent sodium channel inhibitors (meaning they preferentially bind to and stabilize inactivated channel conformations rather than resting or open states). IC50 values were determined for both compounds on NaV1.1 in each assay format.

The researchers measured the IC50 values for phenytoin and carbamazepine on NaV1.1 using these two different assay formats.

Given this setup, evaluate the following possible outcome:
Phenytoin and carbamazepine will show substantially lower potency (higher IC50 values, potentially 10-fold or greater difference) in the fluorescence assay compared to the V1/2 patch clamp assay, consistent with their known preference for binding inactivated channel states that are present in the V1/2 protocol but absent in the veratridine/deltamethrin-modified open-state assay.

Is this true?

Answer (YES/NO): NO